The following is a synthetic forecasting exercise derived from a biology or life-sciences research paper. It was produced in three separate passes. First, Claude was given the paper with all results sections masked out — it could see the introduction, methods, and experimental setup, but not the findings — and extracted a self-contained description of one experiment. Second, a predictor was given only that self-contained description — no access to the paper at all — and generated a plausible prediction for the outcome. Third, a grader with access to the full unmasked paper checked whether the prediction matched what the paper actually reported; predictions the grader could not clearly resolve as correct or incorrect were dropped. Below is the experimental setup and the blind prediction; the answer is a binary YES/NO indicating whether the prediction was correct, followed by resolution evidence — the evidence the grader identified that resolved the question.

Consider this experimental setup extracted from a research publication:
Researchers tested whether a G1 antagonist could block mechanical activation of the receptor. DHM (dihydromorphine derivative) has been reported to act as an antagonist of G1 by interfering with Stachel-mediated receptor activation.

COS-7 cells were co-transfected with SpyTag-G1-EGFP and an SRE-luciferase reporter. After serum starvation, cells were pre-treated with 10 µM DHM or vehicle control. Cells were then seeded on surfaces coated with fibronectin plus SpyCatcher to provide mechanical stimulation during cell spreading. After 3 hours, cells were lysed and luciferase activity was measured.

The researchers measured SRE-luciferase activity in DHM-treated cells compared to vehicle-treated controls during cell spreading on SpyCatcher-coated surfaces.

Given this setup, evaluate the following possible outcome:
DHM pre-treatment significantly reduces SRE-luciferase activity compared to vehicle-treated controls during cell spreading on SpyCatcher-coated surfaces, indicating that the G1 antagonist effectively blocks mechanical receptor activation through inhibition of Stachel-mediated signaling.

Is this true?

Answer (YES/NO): YES